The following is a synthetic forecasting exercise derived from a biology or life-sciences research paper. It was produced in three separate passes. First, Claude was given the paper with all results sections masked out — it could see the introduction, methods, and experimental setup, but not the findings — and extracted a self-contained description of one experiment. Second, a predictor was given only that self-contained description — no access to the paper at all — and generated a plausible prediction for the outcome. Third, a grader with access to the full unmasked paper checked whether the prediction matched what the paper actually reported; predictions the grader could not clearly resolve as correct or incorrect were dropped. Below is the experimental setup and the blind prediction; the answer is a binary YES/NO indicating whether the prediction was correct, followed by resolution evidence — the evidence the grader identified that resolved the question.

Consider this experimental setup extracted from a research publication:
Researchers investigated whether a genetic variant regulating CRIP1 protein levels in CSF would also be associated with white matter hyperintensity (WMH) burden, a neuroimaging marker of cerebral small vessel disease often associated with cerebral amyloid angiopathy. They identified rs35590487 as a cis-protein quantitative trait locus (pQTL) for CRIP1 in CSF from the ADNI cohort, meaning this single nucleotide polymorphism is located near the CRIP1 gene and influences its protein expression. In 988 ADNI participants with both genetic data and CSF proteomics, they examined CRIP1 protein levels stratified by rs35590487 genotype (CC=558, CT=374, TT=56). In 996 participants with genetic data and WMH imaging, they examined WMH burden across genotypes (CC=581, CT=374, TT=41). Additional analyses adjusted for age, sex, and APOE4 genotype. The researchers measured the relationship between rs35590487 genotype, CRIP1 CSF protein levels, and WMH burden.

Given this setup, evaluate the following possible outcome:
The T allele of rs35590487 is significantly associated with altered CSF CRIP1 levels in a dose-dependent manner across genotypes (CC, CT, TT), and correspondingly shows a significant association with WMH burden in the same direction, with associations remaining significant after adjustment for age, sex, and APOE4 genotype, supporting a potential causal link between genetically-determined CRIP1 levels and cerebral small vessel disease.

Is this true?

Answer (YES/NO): YES